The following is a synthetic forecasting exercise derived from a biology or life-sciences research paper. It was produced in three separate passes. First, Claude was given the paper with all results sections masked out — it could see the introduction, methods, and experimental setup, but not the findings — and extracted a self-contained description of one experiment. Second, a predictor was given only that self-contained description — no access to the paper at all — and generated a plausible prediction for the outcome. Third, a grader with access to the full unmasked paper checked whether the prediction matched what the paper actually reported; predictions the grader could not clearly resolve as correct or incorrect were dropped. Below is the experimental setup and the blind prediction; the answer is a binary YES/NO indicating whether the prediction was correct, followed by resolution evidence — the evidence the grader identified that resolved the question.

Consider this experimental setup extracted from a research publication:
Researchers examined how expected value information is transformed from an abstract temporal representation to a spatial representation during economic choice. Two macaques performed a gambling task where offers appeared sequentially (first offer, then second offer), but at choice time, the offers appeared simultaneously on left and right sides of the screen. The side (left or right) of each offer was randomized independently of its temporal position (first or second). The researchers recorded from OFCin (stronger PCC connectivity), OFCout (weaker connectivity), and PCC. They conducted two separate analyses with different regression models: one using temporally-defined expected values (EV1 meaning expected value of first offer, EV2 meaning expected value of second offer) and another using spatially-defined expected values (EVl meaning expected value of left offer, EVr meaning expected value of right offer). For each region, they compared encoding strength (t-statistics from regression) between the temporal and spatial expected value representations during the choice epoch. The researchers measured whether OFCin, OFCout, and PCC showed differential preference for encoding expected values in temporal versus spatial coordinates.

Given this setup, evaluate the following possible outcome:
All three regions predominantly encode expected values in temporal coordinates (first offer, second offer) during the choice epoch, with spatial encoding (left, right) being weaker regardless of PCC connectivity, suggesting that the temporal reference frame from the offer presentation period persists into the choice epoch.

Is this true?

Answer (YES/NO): NO